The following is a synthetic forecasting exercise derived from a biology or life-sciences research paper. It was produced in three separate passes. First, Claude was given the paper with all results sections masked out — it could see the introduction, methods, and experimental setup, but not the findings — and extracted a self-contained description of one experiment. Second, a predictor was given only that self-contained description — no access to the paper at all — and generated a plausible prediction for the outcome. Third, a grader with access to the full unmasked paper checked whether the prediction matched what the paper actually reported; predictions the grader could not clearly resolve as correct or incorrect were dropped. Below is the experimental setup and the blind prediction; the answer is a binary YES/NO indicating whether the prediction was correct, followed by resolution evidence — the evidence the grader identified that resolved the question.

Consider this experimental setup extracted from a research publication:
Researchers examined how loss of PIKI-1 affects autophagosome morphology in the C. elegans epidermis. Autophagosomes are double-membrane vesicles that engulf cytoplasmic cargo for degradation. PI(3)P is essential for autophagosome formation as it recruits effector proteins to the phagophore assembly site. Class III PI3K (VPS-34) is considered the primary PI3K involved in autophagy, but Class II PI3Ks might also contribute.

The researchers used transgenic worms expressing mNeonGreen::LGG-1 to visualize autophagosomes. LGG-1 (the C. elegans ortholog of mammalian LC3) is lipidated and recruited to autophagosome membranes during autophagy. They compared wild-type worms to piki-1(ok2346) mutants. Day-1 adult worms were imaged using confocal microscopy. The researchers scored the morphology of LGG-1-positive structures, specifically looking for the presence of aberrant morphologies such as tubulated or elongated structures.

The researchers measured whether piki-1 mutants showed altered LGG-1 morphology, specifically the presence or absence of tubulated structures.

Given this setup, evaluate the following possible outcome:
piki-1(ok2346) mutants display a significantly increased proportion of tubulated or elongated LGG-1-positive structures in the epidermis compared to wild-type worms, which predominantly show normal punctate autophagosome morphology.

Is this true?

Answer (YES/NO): YES